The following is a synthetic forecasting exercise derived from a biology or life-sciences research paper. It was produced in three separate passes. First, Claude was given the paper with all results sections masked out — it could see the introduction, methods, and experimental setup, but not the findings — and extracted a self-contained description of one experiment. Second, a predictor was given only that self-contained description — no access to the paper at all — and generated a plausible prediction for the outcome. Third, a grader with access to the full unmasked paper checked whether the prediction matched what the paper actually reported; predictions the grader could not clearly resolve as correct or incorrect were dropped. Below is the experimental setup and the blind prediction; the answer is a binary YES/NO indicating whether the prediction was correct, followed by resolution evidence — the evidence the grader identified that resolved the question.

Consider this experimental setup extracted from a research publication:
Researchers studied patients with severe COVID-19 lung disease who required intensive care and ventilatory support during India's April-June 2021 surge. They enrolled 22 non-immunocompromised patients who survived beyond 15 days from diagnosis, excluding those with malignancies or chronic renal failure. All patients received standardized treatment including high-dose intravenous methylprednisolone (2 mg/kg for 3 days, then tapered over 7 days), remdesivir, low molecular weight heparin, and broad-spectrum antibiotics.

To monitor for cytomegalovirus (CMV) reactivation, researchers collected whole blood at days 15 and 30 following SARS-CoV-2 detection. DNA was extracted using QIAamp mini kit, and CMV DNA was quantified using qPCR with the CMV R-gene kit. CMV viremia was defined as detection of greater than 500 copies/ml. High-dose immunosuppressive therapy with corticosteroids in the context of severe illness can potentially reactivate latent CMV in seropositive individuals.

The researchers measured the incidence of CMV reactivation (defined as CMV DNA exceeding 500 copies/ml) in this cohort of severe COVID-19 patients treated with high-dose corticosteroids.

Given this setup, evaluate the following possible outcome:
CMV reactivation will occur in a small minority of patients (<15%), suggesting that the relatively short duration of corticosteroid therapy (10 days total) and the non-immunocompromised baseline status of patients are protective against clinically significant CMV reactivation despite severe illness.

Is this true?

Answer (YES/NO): NO